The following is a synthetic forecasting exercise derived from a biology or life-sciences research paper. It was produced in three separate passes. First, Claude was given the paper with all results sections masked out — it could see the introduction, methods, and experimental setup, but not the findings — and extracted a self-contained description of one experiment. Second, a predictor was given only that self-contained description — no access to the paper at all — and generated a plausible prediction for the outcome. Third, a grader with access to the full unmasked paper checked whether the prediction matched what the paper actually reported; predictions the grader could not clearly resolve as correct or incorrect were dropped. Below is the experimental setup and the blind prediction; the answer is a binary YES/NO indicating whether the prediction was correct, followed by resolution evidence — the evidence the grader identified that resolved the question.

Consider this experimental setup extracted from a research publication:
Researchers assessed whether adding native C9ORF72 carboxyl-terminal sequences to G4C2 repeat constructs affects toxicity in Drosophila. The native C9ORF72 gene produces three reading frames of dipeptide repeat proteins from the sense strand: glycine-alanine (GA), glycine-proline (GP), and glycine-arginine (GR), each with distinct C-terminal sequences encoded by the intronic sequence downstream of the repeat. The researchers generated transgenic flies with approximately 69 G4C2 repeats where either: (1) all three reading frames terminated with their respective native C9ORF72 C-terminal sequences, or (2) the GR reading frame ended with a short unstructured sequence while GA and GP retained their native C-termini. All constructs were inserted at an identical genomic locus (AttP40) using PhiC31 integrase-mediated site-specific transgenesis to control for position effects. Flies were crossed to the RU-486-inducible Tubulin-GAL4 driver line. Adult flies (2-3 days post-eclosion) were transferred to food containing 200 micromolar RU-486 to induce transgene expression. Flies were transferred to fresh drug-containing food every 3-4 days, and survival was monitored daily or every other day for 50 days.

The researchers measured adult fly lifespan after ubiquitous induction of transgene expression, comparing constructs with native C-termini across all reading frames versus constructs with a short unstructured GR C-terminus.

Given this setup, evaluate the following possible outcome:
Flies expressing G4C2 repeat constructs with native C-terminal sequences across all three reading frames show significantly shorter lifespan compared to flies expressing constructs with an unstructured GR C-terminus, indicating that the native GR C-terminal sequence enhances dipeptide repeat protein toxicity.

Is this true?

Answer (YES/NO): NO